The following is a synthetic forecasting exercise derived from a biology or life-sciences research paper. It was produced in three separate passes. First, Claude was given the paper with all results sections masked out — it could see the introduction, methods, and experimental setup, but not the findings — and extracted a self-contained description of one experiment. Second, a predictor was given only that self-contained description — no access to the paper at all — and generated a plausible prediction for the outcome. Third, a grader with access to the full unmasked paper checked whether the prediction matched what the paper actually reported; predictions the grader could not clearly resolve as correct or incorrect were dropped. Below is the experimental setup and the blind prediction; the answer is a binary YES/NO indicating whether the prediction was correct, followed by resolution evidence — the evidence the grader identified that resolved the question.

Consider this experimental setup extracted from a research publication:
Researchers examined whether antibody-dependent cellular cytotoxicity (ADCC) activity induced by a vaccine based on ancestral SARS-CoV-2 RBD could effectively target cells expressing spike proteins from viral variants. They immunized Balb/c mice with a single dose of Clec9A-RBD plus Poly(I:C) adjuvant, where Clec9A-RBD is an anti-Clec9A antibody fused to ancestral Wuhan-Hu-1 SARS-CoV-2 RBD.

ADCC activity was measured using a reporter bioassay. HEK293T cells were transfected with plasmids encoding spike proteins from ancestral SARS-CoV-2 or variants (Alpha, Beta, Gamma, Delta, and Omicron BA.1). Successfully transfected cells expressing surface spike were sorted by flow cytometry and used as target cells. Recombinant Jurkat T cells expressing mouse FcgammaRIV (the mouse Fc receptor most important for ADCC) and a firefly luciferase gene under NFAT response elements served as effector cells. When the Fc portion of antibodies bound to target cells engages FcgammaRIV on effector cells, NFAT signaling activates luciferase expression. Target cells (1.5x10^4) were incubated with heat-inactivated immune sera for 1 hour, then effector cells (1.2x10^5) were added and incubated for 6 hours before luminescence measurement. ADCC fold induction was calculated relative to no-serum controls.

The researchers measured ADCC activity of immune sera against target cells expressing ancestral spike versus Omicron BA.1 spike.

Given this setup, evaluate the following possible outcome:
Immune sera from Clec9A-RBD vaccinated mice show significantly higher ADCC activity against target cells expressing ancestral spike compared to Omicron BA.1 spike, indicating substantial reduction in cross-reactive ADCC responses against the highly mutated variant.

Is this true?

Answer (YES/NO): NO